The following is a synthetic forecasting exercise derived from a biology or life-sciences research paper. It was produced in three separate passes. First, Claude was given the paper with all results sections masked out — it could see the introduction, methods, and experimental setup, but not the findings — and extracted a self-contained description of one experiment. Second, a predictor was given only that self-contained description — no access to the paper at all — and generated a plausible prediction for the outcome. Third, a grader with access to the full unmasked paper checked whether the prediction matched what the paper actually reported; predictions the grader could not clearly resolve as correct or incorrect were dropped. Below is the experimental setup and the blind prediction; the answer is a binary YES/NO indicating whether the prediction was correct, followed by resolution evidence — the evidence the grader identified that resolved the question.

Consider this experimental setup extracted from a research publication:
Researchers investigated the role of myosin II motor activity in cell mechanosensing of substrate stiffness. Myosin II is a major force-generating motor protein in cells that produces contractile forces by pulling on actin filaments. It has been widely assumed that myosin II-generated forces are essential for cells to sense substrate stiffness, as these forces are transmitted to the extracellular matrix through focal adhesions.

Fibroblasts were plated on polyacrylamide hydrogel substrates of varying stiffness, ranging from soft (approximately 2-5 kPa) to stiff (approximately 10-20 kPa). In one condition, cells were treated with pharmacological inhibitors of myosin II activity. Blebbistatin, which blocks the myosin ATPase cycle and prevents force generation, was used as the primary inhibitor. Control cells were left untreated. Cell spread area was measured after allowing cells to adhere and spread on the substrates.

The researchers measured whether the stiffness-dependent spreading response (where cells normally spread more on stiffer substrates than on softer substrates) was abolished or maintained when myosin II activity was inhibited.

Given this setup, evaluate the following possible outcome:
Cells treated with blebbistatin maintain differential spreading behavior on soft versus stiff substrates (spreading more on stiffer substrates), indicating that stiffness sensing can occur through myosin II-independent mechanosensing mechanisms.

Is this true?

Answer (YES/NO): YES